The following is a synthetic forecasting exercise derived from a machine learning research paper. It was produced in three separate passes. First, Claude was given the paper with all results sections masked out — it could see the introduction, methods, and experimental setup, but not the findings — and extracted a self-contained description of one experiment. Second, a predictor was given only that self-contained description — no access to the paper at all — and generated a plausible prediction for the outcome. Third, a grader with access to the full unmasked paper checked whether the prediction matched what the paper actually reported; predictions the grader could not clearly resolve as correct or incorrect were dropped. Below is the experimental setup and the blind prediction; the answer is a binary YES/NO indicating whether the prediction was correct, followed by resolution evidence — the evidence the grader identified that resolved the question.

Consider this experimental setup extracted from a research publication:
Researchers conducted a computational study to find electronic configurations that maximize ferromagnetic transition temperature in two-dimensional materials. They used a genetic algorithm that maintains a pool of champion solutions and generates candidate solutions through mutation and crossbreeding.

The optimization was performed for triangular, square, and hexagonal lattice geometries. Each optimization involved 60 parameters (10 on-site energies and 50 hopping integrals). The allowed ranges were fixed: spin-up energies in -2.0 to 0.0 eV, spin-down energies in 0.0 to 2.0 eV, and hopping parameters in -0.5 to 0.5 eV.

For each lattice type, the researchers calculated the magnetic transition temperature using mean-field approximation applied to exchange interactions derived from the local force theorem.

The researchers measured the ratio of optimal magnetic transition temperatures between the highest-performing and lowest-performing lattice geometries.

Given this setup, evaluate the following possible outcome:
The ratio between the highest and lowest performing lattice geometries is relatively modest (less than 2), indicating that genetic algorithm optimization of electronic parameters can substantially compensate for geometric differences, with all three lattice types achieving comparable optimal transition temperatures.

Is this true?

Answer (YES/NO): NO